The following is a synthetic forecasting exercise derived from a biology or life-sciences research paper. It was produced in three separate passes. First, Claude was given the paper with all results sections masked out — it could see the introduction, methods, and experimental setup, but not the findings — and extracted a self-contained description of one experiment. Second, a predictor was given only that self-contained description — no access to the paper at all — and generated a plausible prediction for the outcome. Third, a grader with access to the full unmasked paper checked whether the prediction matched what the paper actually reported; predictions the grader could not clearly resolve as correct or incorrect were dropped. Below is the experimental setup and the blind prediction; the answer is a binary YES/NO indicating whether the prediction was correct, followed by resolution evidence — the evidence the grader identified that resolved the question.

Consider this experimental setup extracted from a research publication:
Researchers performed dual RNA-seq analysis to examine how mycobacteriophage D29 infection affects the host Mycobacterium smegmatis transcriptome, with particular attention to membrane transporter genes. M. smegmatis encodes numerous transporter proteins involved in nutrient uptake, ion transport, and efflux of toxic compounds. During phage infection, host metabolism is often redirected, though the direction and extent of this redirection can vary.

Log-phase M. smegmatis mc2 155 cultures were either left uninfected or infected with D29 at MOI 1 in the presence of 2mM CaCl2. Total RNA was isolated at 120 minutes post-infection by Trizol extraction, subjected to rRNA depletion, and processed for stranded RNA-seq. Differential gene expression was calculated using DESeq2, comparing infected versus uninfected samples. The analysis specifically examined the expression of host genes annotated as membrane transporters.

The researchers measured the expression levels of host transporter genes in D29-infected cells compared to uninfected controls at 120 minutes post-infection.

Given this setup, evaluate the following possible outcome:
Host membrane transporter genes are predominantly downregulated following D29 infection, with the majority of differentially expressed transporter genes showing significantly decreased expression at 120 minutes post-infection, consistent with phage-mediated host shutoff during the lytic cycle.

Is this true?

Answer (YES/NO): YES